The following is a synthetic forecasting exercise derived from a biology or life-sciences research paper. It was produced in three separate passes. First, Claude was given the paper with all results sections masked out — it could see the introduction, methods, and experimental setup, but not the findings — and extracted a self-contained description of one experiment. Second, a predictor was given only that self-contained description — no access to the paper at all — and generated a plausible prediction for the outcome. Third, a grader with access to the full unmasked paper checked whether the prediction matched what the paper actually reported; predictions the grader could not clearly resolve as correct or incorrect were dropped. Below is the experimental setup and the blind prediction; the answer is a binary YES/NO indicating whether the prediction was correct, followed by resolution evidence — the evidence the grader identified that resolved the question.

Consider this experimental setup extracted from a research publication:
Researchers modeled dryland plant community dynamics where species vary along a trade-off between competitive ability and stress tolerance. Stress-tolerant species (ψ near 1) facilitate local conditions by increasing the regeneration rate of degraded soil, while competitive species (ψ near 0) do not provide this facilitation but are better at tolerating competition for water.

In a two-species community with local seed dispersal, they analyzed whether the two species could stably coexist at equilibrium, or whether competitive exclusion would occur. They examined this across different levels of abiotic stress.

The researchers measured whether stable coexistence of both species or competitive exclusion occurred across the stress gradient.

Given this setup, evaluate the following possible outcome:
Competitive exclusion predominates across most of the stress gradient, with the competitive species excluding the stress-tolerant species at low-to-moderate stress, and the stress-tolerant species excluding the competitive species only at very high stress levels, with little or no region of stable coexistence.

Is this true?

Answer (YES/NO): NO